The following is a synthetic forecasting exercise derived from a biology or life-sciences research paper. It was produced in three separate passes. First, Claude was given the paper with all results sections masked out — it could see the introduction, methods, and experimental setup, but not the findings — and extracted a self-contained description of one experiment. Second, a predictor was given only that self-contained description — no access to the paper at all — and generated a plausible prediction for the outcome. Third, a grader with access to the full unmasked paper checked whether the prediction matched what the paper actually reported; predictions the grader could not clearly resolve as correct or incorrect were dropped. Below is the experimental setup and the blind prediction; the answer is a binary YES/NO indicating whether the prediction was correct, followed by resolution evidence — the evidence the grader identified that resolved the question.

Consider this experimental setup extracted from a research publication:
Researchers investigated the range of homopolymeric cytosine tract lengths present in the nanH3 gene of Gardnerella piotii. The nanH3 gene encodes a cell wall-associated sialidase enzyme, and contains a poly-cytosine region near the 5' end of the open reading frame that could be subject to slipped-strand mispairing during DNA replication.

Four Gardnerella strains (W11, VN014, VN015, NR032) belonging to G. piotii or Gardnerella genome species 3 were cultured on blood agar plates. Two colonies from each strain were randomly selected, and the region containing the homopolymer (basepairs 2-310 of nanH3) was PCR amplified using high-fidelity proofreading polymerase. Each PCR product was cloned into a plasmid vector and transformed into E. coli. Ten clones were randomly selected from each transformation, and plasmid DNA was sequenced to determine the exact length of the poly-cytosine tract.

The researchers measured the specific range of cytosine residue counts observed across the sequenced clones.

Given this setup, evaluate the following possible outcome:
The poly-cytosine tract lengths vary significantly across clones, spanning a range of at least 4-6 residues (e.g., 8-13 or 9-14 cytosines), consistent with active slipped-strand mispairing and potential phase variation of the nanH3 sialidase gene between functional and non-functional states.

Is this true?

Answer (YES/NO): YES